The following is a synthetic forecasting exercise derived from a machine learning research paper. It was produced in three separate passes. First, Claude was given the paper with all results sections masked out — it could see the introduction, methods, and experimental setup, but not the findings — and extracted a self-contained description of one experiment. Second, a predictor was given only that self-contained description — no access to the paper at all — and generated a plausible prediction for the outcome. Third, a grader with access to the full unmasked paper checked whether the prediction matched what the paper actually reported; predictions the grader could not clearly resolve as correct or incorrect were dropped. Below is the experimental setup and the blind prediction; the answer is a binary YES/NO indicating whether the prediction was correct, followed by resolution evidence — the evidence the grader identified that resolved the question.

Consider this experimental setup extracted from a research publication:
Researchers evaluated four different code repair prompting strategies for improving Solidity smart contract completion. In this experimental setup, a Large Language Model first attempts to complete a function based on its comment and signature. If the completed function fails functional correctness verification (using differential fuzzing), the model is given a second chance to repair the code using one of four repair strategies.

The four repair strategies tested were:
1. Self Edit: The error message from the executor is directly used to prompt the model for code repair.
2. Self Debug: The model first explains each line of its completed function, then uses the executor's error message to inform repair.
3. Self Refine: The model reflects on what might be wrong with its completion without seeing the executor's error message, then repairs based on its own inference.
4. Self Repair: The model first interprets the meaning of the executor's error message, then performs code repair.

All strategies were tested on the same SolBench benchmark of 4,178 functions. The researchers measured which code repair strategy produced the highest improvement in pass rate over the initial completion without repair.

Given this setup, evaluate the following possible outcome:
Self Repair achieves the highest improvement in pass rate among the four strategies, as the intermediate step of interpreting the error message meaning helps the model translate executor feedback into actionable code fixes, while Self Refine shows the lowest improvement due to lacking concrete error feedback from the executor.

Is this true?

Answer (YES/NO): NO